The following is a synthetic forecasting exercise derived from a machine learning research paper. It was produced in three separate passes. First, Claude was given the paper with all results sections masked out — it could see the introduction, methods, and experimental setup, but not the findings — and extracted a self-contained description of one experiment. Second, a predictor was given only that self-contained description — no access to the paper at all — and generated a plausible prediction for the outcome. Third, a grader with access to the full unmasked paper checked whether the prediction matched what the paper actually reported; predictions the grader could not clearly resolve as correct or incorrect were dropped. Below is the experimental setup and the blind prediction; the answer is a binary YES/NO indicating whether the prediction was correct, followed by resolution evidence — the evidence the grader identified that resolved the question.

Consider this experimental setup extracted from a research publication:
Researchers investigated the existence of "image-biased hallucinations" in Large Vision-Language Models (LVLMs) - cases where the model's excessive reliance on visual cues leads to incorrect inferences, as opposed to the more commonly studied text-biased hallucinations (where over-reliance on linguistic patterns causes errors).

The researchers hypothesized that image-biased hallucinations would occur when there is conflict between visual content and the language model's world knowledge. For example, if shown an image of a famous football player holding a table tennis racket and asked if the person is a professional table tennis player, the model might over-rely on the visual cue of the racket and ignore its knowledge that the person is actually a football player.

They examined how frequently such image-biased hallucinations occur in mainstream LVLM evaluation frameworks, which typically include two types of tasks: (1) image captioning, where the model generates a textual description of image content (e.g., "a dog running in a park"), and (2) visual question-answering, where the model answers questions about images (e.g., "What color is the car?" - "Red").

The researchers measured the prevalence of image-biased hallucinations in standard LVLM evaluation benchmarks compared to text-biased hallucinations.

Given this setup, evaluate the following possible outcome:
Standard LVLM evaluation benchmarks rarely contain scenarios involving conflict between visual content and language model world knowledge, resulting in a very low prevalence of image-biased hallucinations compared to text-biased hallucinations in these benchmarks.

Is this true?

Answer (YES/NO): YES